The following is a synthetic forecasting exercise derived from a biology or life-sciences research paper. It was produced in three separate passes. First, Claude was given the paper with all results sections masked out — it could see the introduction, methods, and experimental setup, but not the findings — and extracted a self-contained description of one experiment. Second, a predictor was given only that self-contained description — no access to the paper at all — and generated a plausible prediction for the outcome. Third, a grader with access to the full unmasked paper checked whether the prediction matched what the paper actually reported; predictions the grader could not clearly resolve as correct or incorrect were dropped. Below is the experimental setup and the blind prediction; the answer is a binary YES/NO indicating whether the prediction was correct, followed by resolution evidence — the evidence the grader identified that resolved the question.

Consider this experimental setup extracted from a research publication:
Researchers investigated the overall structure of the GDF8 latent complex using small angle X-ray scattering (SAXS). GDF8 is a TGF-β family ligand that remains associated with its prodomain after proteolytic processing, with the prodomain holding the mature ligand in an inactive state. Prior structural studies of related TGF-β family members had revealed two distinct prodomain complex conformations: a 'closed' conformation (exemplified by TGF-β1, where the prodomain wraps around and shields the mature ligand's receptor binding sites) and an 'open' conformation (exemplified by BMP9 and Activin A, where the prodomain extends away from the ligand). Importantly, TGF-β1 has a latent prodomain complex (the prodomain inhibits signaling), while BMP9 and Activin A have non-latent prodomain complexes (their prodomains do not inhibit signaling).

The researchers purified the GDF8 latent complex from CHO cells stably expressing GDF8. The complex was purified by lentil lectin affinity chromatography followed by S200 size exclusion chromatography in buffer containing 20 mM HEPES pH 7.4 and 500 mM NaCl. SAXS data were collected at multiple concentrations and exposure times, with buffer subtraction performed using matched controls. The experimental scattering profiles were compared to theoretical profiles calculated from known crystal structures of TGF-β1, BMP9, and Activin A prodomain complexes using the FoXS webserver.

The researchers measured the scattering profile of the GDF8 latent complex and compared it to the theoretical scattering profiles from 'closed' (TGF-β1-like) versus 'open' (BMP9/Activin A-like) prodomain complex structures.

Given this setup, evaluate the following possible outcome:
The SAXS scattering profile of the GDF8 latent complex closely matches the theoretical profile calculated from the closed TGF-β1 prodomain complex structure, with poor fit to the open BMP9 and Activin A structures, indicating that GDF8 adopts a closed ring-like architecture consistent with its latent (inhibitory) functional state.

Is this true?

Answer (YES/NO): NO